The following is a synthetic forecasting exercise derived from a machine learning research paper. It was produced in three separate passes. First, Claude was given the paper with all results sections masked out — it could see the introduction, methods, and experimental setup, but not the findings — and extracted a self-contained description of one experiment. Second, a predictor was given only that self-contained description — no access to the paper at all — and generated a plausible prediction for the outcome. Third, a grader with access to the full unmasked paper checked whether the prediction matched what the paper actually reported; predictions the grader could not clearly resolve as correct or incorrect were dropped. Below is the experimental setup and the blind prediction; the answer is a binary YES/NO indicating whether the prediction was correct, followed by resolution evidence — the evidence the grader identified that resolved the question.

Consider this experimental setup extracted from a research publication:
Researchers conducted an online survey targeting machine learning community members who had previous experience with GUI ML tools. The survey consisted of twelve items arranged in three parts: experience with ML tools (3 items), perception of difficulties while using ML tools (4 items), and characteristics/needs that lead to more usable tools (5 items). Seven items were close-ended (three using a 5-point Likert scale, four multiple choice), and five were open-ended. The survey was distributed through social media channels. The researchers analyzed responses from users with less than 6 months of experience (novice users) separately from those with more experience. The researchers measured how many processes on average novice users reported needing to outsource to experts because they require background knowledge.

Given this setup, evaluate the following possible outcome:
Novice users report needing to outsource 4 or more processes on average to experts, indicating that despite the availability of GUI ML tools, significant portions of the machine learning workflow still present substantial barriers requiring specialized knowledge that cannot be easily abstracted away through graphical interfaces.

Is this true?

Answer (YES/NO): NO